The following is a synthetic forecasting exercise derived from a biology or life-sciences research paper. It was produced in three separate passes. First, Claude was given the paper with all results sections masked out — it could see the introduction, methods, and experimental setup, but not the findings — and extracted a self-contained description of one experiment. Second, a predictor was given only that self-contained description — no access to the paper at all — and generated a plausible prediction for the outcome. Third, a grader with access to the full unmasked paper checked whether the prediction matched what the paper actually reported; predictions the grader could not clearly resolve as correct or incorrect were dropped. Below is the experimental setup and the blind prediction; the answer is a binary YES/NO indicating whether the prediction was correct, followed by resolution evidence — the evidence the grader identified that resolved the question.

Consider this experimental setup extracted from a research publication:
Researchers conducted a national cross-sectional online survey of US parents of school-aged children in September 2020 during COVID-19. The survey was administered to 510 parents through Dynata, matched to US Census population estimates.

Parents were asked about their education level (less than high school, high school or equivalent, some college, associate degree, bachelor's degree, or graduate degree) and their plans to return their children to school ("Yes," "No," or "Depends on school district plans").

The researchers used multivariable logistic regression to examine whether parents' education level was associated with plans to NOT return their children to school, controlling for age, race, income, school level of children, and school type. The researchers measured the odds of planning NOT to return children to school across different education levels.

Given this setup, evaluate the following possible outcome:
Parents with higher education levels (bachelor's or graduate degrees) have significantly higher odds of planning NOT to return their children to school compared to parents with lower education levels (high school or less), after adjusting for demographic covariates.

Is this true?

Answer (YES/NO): NO